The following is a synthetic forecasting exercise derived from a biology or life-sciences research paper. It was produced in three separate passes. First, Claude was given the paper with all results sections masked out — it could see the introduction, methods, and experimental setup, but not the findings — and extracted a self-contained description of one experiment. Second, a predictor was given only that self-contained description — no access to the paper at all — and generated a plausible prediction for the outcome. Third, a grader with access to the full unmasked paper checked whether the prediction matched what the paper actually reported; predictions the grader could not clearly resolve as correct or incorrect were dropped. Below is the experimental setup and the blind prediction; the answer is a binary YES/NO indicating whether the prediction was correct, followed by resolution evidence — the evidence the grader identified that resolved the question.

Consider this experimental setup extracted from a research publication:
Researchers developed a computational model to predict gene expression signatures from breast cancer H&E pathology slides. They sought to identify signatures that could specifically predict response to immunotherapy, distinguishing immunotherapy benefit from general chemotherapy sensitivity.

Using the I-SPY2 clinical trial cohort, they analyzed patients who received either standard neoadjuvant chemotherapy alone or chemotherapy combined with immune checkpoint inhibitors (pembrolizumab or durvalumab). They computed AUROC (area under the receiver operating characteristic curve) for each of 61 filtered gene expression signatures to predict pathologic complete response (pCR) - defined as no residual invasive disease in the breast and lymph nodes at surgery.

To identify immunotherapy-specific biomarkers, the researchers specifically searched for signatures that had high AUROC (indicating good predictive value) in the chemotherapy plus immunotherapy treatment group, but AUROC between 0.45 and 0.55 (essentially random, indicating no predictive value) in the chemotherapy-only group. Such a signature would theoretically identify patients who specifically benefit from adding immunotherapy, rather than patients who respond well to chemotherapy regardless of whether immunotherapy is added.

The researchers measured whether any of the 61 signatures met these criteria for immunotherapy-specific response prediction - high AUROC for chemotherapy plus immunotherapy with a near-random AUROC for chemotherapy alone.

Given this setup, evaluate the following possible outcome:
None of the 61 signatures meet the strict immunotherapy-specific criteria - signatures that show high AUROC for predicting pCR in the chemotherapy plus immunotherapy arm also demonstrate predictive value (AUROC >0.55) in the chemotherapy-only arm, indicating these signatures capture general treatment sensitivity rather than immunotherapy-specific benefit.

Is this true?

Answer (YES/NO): NO